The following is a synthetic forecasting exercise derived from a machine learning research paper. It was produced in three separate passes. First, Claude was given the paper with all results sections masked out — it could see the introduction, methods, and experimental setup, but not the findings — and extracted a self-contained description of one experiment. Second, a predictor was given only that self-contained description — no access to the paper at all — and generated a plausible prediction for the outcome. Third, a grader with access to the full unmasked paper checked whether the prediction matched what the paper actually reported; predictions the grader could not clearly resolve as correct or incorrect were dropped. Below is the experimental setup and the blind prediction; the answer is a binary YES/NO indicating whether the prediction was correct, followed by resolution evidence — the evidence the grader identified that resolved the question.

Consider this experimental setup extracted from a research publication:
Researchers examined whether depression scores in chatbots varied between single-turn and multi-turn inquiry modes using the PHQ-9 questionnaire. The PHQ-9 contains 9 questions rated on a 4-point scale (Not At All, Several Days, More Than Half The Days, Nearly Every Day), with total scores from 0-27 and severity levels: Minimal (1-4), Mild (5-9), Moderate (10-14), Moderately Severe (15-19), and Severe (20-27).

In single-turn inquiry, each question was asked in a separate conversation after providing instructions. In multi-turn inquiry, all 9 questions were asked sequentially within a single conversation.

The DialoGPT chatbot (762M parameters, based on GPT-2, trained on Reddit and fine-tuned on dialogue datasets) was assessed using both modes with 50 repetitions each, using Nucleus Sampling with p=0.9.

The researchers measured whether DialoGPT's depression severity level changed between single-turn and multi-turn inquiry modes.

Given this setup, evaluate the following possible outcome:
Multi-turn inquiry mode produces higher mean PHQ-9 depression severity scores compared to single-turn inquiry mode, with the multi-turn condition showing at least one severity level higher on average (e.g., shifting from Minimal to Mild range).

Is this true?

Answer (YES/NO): YES